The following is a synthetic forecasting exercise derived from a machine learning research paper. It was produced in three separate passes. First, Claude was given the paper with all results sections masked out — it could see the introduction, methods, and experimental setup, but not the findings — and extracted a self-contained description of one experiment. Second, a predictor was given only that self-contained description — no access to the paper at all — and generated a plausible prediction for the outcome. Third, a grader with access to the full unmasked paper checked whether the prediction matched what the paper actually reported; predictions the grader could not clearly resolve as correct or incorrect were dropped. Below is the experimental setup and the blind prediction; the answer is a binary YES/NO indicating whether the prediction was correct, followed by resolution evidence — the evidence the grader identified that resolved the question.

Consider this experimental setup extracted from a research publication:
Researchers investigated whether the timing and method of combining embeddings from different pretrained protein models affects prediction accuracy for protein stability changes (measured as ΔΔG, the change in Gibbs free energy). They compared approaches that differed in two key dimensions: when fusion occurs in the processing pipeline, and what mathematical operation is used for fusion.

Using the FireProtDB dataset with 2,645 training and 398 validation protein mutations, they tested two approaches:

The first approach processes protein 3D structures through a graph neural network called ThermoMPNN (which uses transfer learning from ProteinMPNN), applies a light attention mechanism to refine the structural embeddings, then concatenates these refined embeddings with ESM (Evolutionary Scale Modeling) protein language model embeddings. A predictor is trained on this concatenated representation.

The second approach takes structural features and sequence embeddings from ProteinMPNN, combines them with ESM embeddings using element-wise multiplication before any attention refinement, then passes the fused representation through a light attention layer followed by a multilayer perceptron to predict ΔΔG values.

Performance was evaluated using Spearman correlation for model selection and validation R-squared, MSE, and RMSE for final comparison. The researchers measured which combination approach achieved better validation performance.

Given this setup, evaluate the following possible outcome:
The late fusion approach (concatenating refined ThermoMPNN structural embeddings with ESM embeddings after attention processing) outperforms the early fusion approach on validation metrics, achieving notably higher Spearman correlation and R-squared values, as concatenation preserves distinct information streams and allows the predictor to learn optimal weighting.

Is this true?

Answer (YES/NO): NO